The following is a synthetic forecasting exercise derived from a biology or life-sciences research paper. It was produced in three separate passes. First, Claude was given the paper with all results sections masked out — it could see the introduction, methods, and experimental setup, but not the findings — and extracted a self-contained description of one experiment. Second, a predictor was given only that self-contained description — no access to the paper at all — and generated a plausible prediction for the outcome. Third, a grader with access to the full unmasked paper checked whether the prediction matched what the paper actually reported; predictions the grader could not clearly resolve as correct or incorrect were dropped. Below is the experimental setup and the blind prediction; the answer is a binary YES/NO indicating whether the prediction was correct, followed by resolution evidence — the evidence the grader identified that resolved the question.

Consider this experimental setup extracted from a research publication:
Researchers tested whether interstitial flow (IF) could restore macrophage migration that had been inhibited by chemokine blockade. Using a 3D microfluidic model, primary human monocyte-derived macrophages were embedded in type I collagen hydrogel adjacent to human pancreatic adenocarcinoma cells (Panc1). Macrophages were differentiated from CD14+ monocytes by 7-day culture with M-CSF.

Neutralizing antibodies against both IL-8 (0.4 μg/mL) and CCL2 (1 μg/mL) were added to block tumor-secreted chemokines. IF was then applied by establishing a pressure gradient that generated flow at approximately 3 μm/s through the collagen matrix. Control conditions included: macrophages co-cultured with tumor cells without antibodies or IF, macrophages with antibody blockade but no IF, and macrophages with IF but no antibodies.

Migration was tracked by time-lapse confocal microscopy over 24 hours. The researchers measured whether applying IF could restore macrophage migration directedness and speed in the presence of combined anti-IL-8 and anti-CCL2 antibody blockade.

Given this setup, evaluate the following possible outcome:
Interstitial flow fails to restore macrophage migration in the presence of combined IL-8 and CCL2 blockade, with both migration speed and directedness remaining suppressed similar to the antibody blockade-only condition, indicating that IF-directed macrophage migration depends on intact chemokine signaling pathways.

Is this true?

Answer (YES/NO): NO